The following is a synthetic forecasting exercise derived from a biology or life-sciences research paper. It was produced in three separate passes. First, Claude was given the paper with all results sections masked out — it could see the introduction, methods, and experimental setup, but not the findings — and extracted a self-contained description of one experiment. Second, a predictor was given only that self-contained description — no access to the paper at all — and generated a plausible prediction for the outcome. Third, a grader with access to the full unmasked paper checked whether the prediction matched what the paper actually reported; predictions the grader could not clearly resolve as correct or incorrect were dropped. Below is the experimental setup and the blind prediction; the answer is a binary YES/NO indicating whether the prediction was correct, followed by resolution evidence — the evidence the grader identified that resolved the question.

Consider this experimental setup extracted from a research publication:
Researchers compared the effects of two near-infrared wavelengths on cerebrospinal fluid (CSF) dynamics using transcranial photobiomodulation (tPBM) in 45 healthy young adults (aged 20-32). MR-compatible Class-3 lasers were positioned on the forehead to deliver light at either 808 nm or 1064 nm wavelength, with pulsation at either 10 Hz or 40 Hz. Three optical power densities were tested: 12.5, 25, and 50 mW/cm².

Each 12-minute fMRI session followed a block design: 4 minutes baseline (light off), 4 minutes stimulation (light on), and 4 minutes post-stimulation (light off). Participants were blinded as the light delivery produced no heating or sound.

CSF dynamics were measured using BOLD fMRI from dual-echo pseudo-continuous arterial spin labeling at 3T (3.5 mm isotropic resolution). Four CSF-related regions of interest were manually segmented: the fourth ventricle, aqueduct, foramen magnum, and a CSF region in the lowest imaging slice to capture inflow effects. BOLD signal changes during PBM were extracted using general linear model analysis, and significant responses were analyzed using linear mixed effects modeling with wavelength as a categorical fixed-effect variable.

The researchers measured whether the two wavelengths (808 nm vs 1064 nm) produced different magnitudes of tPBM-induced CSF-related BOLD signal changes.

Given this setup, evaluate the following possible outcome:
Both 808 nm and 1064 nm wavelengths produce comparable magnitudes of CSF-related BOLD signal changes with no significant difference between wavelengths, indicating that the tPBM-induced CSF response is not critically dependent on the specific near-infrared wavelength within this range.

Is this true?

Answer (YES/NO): NO